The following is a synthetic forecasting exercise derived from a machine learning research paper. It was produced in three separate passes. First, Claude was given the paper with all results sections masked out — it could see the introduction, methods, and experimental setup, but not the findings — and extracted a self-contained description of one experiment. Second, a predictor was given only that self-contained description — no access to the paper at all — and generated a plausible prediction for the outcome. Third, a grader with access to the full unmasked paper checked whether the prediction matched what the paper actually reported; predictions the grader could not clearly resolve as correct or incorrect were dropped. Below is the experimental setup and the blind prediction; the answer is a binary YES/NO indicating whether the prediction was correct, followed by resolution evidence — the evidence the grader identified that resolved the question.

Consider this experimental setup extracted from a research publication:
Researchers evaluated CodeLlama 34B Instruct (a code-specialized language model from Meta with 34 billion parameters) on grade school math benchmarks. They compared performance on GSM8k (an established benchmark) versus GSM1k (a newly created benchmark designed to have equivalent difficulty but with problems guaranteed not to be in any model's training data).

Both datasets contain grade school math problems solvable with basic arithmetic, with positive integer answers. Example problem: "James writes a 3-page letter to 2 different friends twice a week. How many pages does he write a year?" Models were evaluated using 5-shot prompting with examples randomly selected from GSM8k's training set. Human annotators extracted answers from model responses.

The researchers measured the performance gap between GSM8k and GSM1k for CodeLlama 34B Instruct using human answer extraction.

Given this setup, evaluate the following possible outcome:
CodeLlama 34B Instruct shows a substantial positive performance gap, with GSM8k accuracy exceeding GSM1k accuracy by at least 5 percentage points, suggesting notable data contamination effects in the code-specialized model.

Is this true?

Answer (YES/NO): NO